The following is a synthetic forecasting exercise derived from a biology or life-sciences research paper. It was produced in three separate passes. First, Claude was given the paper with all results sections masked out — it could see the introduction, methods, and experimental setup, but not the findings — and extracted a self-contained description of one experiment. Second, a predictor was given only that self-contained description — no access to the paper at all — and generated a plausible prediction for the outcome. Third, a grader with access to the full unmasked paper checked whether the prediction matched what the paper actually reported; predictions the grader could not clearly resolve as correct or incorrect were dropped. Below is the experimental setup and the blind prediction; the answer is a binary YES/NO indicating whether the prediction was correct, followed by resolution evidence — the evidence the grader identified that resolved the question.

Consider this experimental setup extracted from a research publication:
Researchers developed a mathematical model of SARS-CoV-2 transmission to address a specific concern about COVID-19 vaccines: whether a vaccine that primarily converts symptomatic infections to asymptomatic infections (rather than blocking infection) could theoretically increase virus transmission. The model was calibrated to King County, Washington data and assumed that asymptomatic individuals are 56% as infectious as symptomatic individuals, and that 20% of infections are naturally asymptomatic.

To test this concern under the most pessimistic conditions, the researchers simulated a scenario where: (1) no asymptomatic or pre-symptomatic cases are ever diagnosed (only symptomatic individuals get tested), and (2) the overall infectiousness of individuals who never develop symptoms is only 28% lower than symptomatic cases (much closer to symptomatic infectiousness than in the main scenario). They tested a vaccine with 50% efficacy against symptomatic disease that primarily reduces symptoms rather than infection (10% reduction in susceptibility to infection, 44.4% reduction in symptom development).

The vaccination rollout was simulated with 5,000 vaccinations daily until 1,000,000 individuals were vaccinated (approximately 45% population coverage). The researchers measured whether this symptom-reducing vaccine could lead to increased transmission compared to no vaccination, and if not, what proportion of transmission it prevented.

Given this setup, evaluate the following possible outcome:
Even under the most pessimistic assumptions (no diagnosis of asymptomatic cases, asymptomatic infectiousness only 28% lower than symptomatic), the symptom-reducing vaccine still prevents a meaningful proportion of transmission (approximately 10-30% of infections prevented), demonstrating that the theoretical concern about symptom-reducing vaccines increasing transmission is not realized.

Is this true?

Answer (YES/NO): NO